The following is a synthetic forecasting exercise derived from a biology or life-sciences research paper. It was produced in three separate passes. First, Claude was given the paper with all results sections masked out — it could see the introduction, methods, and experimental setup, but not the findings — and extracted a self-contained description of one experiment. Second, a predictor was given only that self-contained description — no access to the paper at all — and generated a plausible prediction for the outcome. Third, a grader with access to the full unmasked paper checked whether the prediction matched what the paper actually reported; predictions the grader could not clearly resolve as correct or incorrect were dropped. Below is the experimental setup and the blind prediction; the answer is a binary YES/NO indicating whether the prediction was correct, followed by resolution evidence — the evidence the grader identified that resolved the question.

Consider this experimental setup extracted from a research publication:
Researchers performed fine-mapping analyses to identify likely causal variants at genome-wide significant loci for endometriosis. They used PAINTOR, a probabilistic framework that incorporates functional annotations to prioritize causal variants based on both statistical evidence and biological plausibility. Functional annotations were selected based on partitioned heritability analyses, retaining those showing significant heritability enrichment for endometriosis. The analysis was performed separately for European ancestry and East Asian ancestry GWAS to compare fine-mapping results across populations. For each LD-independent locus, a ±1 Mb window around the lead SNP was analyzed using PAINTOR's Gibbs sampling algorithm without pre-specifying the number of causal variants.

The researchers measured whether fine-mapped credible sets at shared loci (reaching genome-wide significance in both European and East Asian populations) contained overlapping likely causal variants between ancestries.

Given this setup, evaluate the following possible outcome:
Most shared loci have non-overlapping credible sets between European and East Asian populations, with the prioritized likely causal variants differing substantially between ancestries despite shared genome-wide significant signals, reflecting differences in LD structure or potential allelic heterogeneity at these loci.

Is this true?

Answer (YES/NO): NO